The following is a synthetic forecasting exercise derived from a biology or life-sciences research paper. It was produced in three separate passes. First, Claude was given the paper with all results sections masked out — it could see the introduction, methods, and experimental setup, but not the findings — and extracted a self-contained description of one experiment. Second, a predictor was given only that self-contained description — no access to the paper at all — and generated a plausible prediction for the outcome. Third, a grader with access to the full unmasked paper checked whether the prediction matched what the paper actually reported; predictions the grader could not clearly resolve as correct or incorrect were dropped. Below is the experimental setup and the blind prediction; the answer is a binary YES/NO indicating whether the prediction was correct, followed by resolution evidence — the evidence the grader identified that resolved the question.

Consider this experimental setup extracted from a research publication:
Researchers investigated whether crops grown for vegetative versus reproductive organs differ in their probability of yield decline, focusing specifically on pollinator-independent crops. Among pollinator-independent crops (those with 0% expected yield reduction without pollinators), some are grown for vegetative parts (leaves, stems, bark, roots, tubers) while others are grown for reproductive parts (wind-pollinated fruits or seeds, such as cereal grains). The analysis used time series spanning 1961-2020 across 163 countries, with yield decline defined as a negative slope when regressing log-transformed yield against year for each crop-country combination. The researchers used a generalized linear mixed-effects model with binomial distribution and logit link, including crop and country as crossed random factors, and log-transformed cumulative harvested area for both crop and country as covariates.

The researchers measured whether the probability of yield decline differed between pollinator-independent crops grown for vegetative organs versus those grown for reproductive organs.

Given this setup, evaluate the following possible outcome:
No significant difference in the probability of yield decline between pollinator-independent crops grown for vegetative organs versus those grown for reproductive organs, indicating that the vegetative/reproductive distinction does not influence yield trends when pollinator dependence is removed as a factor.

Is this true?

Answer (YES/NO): YES